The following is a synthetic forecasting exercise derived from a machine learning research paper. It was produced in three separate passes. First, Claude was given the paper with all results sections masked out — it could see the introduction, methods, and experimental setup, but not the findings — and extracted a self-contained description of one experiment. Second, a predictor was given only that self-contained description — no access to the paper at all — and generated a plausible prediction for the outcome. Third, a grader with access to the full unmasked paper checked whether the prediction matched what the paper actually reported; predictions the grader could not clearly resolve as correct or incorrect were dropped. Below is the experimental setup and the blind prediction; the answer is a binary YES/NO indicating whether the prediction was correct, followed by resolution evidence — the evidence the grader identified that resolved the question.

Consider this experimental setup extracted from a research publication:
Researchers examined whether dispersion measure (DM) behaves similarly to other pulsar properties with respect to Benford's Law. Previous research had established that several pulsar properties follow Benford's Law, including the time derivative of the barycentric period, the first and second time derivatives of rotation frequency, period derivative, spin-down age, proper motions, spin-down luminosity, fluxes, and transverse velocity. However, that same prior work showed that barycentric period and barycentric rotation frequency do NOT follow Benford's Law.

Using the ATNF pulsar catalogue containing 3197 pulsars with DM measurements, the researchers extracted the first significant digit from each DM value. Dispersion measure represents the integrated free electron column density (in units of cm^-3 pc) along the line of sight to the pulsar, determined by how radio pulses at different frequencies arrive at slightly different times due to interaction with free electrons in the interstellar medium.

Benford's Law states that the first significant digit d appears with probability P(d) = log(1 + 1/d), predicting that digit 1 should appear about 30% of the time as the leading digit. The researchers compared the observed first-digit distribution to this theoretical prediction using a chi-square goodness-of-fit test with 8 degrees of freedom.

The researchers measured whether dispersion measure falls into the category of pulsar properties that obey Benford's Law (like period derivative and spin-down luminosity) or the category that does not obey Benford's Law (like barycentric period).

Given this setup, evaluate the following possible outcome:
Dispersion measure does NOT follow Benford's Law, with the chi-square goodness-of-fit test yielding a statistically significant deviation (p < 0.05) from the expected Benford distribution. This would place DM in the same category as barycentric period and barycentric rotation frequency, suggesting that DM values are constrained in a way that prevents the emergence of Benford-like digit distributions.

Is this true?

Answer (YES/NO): YES